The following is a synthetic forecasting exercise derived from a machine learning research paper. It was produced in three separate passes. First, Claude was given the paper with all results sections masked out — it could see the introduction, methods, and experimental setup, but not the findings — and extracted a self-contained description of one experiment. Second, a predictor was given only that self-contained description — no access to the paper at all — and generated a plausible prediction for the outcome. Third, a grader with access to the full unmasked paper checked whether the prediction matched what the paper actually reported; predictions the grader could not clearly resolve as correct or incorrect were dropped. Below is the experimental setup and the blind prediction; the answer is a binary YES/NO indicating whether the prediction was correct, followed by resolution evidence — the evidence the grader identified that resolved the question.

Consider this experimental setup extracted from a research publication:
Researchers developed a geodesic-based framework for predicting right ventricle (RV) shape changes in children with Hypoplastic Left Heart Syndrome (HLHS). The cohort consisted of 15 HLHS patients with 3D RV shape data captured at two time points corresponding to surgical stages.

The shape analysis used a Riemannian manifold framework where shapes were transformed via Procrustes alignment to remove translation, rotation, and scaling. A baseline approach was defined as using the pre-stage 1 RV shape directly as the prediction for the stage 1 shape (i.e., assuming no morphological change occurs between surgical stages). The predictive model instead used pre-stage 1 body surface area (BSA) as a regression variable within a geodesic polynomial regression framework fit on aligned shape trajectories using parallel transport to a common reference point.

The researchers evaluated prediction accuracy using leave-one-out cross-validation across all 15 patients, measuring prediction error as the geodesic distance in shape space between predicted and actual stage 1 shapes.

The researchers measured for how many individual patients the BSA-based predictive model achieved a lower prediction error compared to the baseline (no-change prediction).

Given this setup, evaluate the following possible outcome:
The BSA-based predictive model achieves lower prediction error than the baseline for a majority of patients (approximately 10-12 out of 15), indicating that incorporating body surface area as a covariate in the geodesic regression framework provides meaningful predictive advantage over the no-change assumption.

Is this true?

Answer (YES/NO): NO